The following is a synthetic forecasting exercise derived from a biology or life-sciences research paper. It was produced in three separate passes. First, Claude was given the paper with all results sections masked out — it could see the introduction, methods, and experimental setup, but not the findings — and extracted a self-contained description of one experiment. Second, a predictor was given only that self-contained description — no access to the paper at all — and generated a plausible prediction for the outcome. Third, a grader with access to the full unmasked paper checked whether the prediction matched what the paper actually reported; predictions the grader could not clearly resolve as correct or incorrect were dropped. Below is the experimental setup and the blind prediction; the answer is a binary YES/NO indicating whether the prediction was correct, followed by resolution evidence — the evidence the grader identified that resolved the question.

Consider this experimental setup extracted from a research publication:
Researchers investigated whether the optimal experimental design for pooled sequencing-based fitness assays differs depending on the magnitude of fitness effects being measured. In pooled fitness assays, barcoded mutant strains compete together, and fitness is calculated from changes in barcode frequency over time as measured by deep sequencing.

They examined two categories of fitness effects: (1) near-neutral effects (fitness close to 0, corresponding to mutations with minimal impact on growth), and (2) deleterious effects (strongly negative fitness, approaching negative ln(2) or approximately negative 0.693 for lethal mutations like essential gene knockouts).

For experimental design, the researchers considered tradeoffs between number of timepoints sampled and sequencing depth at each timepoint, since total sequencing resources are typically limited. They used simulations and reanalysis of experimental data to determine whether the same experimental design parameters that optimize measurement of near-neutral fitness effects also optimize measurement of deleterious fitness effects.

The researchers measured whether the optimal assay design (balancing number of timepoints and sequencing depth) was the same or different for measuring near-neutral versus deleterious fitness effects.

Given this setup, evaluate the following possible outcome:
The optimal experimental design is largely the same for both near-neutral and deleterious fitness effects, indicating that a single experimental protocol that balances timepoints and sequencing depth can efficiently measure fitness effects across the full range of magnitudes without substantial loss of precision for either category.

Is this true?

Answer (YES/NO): NO